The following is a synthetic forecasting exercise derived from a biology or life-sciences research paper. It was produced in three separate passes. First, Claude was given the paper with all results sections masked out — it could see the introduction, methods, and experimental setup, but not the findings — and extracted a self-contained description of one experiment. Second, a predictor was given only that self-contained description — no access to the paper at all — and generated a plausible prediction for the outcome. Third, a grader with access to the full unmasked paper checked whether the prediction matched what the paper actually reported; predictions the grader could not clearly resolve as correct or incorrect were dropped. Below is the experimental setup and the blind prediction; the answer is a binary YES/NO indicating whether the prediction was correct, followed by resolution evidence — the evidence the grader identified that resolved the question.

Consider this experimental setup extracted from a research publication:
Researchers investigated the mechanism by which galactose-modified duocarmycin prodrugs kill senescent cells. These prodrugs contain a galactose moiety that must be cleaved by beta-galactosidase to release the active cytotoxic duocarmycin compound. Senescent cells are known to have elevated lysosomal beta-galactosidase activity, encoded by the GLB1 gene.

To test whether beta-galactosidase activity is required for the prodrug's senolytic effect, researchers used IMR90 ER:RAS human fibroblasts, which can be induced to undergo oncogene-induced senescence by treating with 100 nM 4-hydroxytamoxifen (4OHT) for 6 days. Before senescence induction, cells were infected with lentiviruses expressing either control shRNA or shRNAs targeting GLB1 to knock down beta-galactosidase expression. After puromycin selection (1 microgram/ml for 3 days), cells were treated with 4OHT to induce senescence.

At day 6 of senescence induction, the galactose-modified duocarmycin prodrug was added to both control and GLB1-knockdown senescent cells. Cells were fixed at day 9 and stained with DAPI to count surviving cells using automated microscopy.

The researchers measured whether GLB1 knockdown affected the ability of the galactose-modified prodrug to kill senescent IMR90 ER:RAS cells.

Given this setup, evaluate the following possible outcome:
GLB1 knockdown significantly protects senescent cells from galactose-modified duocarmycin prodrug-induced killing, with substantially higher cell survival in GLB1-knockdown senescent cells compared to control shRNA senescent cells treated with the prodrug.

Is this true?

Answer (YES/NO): YES